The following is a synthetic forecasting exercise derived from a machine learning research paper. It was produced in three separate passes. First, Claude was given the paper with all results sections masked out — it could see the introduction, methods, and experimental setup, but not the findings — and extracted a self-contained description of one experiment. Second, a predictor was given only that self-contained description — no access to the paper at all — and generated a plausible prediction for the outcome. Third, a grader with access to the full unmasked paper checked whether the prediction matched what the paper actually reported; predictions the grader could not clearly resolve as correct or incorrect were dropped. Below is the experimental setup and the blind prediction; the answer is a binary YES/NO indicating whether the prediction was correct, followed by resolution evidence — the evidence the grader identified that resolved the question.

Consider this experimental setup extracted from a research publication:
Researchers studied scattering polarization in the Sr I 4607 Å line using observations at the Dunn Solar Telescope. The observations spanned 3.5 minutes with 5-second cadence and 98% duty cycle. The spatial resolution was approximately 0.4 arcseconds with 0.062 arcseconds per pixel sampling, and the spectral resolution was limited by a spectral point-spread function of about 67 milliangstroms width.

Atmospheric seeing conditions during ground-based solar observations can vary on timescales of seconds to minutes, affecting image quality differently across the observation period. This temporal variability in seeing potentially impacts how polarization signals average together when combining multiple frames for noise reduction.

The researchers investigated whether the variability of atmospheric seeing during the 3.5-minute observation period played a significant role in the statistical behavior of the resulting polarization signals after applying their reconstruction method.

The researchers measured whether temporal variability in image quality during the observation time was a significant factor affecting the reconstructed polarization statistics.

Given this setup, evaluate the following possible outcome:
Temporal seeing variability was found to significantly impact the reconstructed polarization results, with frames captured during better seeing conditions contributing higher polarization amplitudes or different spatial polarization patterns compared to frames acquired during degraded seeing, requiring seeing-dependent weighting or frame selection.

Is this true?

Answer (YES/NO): NO